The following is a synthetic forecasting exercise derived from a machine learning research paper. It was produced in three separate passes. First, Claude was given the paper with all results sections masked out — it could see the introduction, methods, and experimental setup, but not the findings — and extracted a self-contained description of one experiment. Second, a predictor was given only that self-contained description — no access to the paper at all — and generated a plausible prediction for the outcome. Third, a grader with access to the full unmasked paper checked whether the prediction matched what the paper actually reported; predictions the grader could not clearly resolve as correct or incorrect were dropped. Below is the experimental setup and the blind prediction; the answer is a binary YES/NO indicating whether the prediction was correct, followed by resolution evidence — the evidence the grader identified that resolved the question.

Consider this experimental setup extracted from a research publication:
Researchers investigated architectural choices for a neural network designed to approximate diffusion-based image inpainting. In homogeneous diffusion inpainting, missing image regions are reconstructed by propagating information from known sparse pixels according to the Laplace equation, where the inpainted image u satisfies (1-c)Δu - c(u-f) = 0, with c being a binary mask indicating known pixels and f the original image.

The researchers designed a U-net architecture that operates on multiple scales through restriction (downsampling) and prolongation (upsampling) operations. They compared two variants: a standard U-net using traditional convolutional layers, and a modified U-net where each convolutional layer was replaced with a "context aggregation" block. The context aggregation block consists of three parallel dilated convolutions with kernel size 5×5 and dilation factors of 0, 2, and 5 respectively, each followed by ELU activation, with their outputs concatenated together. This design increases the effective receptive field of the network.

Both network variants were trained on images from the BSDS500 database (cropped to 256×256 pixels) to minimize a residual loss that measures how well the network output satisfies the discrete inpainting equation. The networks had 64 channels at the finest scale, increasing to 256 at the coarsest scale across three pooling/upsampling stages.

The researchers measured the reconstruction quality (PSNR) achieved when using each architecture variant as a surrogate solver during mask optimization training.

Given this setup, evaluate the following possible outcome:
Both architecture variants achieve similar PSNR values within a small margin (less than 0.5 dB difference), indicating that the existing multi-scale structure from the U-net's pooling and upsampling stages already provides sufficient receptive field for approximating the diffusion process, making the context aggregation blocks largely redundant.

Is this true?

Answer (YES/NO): NO